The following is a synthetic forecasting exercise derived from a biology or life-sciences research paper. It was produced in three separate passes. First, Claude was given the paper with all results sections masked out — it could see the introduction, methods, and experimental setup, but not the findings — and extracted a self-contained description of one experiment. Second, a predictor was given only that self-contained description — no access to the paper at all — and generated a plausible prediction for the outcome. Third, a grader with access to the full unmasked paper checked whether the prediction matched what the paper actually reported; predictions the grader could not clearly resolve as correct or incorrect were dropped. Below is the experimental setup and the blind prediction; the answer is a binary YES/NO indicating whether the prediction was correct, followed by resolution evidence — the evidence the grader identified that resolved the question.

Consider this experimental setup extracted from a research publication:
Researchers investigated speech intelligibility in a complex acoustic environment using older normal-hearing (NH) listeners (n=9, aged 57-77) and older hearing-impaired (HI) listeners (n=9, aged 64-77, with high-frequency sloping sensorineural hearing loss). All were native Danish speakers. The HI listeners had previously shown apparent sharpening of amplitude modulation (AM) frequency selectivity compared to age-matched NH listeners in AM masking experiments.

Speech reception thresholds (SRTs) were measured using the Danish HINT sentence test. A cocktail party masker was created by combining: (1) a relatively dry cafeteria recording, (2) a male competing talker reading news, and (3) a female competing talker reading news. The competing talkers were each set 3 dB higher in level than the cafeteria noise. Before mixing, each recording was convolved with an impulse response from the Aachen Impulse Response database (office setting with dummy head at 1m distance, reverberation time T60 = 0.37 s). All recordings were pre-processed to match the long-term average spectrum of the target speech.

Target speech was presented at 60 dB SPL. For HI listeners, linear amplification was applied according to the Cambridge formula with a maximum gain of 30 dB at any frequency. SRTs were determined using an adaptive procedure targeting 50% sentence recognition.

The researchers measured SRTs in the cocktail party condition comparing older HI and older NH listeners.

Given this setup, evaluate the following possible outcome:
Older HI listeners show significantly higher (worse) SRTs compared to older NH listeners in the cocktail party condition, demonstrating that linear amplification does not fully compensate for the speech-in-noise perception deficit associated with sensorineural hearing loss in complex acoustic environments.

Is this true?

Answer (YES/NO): NO